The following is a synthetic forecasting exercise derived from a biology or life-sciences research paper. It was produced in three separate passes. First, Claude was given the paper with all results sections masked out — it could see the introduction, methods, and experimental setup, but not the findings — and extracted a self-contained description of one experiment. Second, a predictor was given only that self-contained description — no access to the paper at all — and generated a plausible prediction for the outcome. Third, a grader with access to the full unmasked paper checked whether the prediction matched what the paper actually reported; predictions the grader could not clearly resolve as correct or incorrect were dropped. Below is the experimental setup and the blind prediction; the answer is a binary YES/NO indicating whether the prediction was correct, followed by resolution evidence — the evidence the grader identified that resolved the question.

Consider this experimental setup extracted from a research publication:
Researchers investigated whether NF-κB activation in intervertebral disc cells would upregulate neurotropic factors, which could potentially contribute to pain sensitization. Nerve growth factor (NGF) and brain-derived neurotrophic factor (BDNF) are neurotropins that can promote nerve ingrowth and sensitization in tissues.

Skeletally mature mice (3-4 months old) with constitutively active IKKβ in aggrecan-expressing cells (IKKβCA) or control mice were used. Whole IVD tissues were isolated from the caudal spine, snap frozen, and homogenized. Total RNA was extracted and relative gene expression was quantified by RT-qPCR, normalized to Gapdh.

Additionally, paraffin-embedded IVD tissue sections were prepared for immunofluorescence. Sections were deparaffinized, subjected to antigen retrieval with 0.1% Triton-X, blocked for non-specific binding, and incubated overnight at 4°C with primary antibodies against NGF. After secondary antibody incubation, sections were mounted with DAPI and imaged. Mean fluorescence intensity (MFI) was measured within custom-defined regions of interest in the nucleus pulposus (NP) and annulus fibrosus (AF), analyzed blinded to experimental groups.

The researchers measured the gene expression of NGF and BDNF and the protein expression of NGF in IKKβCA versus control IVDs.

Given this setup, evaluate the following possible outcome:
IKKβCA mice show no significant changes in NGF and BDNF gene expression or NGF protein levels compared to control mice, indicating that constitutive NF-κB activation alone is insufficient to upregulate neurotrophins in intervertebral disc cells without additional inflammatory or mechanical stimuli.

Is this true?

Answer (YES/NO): NO